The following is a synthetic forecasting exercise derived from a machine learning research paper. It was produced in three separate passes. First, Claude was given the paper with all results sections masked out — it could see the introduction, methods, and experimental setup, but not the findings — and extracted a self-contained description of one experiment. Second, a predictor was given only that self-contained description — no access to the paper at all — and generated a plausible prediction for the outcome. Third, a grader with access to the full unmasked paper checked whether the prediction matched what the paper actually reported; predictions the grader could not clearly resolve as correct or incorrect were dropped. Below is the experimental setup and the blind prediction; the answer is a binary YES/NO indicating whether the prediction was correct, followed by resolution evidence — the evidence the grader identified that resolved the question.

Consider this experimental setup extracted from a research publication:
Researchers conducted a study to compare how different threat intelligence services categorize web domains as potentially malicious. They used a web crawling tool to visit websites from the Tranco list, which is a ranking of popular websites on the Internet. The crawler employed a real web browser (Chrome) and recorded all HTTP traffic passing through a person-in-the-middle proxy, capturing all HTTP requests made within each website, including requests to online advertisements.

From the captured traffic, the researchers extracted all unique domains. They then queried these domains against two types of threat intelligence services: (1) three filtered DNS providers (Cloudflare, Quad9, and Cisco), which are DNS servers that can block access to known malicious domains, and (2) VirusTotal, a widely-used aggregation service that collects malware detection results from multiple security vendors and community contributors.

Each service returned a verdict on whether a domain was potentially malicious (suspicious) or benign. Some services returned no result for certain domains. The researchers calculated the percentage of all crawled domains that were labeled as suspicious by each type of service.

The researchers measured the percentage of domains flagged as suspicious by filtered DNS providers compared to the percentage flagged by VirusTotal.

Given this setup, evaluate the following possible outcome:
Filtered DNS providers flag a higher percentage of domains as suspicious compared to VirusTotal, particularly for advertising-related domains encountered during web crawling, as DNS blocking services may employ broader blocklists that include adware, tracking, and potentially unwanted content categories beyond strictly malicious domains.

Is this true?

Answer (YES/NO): NO